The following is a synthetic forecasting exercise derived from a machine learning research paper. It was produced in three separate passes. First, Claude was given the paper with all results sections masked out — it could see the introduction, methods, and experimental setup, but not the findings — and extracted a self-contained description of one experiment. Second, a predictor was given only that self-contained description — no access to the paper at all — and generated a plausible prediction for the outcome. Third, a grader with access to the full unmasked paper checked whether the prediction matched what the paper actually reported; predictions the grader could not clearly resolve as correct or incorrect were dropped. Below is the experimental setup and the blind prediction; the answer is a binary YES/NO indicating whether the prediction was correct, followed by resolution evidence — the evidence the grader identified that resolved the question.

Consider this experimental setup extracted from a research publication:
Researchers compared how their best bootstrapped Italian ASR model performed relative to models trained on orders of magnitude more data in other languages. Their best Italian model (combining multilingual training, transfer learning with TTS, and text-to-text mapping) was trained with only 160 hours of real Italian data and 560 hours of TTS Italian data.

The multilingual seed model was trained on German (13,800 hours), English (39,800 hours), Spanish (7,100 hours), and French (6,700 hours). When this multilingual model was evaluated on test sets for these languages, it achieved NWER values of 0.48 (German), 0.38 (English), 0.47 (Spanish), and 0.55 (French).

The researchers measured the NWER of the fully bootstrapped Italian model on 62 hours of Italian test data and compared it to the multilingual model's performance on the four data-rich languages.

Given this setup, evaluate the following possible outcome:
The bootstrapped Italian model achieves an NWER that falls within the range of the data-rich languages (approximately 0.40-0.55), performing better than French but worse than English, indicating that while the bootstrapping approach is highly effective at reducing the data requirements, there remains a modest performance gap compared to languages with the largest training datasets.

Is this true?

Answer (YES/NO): NO